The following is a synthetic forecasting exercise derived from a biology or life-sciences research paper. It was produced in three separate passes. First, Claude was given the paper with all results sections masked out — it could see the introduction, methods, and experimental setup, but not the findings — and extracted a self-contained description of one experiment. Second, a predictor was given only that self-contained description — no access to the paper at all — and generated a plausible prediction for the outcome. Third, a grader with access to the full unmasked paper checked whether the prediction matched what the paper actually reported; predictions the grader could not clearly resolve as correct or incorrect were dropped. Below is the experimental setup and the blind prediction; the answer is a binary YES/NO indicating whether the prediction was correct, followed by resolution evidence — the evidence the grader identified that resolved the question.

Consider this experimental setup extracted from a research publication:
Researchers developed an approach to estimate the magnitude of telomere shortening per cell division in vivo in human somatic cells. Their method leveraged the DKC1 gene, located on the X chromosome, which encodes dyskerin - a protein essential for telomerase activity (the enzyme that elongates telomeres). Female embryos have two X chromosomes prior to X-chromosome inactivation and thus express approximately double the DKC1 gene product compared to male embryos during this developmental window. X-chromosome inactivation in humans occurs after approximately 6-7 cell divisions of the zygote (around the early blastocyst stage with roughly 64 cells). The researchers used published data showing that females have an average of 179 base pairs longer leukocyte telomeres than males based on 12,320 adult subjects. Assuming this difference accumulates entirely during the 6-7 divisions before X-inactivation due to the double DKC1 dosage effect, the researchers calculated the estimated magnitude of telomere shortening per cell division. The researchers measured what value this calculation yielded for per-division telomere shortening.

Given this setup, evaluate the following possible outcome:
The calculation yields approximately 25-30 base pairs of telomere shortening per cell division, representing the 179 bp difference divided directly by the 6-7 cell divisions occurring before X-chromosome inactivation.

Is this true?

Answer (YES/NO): YES